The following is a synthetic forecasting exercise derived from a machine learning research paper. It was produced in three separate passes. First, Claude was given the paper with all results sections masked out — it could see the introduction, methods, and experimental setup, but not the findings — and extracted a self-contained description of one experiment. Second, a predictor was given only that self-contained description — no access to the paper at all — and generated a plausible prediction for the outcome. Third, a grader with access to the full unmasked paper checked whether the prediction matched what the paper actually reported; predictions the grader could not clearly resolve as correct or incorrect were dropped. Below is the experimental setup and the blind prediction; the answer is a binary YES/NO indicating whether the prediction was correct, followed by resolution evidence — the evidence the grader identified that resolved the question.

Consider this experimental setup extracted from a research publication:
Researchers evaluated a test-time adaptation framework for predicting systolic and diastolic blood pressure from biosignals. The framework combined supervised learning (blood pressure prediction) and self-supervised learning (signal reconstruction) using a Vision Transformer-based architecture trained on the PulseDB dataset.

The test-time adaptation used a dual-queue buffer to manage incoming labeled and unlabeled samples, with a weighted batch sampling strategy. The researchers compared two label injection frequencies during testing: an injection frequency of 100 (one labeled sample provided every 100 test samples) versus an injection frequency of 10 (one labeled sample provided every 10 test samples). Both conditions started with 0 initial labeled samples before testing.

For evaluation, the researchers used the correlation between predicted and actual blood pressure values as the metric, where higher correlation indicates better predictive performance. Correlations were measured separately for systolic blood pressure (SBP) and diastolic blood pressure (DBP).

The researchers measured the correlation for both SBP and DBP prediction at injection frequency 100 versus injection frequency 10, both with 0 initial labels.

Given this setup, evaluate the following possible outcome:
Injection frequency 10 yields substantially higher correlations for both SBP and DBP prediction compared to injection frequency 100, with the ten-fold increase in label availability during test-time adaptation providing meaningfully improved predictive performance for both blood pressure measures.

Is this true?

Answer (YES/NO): YES